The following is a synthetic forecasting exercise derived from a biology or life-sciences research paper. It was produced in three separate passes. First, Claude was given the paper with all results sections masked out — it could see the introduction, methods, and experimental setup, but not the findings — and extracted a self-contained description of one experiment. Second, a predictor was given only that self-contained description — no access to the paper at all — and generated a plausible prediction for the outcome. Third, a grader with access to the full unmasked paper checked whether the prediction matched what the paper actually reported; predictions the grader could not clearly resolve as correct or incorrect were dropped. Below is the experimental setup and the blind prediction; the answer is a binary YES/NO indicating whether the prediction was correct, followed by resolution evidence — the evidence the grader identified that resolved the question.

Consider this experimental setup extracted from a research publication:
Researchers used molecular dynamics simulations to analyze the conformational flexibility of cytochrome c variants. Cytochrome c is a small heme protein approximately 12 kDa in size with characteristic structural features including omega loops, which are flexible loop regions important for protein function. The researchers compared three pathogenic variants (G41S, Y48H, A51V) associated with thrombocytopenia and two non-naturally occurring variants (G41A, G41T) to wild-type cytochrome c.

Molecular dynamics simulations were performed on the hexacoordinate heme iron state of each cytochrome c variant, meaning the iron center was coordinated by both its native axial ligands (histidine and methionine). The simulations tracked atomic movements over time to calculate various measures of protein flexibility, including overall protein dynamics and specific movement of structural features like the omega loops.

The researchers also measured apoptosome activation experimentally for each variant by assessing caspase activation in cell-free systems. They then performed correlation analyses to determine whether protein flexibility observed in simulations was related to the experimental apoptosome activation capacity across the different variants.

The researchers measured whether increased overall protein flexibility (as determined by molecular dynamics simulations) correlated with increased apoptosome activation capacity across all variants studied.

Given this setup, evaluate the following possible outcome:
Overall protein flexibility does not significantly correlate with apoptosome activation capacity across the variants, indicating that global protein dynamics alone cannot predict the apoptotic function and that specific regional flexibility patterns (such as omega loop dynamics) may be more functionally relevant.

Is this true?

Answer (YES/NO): YES